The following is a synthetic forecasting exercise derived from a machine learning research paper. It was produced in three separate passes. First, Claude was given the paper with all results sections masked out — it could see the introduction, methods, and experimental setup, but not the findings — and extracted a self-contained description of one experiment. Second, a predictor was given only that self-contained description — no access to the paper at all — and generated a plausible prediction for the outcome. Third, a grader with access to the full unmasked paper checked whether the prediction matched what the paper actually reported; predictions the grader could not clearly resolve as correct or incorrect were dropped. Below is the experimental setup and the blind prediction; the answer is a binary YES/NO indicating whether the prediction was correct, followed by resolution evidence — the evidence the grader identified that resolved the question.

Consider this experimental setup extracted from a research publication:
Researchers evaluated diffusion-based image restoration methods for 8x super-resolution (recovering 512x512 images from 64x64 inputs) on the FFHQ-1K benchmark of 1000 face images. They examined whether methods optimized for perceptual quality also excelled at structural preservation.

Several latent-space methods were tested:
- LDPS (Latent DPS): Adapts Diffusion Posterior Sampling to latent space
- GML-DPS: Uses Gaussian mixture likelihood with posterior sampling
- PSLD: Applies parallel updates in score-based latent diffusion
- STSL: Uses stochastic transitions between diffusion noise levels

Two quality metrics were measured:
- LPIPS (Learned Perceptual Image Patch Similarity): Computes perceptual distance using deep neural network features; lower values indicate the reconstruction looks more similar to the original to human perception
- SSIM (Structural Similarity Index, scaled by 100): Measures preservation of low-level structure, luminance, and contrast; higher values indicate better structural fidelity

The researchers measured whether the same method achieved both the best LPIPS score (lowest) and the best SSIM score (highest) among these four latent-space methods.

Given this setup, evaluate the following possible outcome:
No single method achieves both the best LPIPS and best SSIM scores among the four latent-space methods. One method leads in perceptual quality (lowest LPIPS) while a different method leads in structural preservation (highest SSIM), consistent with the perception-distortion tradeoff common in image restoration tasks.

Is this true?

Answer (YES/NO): YES